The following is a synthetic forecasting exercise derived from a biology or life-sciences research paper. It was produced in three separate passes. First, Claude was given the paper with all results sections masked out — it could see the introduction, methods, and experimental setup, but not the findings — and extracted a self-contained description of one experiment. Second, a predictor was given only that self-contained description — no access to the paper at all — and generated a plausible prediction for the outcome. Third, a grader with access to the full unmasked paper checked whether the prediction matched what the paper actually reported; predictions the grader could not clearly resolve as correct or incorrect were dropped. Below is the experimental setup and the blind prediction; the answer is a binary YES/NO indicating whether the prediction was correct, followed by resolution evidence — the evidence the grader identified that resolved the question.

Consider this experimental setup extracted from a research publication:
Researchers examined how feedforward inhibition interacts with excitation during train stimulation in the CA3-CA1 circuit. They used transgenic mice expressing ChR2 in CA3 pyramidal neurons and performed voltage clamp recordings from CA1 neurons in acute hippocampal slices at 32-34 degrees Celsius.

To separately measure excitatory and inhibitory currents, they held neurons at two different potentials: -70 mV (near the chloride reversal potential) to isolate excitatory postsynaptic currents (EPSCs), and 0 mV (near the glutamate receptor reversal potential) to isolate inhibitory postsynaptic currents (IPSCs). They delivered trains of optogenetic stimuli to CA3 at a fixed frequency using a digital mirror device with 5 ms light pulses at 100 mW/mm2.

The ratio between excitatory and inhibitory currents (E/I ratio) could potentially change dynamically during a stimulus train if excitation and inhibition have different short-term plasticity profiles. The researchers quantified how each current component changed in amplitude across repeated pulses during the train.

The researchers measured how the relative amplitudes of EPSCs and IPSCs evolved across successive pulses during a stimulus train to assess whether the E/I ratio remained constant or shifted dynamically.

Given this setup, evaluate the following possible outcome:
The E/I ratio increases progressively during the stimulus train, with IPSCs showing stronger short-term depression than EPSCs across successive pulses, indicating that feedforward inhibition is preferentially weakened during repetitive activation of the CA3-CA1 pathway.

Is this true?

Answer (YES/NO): YES